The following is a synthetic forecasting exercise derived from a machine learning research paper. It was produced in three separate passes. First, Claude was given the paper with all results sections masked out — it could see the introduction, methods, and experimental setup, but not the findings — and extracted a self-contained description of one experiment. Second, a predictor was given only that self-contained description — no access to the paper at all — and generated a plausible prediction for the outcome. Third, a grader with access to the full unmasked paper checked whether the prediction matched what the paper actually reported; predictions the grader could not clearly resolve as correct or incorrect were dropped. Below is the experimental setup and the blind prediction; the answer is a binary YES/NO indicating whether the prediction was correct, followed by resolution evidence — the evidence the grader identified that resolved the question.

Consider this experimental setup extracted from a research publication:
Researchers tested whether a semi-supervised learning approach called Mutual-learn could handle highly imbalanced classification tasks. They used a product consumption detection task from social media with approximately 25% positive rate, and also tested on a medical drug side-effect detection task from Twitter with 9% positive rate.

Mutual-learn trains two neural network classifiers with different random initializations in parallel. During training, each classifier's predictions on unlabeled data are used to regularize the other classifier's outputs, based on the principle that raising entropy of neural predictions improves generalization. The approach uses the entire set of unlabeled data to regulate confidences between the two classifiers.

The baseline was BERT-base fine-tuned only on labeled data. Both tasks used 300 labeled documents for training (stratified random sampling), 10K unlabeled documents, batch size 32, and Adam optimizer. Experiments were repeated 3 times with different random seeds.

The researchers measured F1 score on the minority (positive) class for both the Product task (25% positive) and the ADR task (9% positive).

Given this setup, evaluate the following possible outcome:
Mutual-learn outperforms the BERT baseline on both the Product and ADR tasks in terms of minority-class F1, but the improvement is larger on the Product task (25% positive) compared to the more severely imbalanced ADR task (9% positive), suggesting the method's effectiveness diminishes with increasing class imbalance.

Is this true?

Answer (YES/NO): NO